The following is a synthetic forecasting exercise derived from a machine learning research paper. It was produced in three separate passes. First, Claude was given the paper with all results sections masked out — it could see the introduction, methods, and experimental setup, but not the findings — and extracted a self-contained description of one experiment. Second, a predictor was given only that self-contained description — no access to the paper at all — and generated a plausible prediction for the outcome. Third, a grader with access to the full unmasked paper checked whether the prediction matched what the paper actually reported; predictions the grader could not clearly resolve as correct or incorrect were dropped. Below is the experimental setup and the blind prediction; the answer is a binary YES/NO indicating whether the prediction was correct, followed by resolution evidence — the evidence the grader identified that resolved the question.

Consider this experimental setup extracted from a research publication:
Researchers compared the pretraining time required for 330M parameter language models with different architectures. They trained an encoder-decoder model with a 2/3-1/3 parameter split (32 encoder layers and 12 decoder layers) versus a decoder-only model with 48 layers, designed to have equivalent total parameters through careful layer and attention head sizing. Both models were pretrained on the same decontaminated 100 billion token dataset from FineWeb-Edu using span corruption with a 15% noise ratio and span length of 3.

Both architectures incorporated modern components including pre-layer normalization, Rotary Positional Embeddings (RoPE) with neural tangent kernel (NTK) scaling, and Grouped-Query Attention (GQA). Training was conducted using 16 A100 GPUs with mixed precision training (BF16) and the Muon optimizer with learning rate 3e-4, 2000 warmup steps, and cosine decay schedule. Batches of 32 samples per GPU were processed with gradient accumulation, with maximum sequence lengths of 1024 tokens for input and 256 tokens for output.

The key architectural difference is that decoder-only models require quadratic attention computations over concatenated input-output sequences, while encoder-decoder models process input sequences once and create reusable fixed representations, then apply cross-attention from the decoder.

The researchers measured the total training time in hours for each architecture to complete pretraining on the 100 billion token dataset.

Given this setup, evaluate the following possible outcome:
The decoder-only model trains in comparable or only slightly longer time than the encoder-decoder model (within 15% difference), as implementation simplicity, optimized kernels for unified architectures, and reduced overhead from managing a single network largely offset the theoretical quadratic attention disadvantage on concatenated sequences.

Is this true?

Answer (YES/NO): NO